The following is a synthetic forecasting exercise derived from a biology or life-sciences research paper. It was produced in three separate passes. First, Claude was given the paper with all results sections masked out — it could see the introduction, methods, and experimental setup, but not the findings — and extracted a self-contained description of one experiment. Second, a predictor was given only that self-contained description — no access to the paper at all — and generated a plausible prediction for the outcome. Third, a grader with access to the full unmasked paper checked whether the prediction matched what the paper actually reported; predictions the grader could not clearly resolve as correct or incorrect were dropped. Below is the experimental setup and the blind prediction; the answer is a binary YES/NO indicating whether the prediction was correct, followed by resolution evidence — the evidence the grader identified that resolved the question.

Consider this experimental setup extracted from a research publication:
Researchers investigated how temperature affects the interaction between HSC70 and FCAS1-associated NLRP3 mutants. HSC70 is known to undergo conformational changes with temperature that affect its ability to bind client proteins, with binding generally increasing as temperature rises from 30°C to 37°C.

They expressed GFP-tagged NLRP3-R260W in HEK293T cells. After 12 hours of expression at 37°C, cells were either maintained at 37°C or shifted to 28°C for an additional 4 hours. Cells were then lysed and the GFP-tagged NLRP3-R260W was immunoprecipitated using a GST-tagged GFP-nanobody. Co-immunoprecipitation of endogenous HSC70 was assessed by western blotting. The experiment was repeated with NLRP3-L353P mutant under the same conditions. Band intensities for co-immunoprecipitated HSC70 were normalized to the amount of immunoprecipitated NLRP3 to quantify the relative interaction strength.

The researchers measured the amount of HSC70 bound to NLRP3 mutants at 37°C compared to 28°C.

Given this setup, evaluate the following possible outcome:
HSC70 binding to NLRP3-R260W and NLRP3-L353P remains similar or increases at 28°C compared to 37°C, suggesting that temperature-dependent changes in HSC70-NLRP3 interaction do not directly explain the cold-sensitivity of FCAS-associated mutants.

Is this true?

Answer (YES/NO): NO